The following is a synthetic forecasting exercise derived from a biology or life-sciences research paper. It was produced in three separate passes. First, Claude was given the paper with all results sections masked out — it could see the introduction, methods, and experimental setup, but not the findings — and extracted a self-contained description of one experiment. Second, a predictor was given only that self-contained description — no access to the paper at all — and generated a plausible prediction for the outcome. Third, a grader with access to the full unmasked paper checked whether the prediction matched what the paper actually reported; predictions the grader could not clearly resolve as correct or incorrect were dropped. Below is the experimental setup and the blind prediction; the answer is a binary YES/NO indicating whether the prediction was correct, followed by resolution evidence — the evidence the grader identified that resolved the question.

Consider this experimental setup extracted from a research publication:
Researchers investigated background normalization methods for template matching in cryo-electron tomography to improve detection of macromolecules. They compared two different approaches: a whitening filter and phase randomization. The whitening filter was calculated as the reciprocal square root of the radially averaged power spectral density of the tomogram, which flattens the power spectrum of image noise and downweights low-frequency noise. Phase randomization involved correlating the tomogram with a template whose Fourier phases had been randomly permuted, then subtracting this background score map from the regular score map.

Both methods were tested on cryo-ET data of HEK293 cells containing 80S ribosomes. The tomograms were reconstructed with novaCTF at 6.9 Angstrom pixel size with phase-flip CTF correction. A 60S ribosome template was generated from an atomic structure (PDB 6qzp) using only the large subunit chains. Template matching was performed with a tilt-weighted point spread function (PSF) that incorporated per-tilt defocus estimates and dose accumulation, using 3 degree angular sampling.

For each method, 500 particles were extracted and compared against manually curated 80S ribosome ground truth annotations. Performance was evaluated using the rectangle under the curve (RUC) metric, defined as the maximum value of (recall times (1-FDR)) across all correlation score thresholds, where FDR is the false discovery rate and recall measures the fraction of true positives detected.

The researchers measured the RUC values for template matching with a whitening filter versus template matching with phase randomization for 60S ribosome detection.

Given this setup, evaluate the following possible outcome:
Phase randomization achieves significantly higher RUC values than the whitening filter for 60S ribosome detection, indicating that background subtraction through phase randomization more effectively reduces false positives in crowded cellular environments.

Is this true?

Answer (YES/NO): YES